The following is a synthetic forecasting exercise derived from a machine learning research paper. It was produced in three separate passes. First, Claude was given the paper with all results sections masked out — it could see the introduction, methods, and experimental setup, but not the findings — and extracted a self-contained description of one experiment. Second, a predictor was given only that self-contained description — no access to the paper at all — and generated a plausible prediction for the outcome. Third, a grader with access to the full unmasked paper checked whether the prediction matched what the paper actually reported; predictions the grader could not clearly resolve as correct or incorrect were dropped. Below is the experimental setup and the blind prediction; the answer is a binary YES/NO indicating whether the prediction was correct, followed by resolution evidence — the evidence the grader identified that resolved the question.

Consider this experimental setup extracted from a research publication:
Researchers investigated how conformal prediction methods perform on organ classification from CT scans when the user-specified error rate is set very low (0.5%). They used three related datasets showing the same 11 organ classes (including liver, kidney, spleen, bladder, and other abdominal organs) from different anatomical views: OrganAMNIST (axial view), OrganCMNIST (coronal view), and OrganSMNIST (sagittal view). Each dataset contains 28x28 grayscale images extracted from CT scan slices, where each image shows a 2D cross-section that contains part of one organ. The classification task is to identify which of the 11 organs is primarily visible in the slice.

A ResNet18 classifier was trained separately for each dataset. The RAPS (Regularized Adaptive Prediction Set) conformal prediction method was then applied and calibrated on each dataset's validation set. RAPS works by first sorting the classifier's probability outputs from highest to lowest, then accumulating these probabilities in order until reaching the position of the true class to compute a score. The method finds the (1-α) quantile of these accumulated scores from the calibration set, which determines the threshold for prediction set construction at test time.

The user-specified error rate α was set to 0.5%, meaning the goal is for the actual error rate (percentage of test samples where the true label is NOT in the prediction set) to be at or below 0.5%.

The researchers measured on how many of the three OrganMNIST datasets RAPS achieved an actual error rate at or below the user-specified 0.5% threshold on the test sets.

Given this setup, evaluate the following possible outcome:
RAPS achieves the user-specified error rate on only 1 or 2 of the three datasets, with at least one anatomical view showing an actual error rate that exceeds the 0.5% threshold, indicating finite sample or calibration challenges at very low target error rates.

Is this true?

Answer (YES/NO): NO